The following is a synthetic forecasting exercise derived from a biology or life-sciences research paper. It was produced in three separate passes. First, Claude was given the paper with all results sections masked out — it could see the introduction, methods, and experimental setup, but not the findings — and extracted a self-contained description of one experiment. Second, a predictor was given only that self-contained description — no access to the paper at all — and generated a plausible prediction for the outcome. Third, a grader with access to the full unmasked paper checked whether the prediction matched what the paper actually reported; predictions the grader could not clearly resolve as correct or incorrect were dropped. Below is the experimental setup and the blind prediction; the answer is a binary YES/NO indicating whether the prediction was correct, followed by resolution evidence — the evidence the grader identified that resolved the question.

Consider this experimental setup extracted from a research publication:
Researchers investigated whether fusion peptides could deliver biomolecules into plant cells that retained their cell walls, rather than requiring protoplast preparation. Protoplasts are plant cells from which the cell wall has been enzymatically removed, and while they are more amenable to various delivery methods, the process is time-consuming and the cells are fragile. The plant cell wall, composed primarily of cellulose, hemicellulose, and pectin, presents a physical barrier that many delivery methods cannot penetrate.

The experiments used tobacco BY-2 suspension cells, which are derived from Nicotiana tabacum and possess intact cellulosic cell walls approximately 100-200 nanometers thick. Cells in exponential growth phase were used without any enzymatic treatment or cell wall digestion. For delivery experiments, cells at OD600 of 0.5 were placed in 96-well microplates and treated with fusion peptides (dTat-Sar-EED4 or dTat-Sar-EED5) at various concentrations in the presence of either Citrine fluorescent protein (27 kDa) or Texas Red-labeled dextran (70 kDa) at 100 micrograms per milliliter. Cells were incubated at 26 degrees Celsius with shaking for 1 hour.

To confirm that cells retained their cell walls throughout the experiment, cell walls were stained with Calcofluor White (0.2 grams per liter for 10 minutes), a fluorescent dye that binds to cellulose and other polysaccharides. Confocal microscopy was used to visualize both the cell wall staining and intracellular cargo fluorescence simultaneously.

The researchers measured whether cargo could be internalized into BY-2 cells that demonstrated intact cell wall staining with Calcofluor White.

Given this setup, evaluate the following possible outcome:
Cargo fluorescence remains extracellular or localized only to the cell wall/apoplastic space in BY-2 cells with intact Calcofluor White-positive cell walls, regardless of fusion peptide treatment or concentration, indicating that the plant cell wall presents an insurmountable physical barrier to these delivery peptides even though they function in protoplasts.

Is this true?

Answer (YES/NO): NO